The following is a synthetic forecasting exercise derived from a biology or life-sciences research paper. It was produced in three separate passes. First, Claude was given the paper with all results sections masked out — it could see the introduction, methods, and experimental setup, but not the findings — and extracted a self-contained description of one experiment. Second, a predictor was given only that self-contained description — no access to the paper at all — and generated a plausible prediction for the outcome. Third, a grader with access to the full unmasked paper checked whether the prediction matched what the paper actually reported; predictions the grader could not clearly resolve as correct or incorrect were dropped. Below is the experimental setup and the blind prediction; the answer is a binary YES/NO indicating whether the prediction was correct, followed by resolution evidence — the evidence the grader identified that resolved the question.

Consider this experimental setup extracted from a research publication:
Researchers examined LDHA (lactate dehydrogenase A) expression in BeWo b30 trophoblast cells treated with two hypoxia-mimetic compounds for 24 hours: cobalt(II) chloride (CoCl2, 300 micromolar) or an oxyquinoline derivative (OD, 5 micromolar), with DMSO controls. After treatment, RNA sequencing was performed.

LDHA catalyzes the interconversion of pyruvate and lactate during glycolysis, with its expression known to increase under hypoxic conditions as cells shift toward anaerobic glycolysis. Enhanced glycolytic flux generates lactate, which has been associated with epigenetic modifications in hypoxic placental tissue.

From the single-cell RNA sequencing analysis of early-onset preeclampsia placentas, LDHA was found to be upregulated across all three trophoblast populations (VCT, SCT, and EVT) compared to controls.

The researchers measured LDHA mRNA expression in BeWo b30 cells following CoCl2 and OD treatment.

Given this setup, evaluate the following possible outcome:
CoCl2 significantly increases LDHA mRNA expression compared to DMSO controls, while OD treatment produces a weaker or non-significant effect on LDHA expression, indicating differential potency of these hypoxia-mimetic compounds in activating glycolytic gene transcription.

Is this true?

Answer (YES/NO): NO